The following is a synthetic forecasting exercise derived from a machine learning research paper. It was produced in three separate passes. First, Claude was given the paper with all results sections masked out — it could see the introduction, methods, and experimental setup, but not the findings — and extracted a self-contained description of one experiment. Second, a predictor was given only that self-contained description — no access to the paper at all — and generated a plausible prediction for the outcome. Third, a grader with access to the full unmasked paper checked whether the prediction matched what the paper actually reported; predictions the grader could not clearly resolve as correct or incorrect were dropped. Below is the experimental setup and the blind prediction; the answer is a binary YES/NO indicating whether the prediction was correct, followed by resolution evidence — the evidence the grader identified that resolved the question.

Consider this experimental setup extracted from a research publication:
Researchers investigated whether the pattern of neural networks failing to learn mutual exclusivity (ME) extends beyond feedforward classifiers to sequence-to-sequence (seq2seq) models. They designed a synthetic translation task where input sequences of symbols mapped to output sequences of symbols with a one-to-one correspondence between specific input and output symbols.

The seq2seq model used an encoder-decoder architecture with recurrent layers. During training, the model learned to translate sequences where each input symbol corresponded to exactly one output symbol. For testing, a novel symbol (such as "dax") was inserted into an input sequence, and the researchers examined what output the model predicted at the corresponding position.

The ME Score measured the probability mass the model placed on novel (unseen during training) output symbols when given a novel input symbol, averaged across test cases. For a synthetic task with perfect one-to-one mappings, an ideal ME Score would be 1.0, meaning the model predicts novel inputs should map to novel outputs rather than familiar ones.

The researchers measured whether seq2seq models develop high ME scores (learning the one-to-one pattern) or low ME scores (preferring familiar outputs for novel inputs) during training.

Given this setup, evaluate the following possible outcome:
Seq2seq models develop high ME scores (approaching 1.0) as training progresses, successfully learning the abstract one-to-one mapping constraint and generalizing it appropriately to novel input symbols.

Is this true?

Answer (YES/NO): NO